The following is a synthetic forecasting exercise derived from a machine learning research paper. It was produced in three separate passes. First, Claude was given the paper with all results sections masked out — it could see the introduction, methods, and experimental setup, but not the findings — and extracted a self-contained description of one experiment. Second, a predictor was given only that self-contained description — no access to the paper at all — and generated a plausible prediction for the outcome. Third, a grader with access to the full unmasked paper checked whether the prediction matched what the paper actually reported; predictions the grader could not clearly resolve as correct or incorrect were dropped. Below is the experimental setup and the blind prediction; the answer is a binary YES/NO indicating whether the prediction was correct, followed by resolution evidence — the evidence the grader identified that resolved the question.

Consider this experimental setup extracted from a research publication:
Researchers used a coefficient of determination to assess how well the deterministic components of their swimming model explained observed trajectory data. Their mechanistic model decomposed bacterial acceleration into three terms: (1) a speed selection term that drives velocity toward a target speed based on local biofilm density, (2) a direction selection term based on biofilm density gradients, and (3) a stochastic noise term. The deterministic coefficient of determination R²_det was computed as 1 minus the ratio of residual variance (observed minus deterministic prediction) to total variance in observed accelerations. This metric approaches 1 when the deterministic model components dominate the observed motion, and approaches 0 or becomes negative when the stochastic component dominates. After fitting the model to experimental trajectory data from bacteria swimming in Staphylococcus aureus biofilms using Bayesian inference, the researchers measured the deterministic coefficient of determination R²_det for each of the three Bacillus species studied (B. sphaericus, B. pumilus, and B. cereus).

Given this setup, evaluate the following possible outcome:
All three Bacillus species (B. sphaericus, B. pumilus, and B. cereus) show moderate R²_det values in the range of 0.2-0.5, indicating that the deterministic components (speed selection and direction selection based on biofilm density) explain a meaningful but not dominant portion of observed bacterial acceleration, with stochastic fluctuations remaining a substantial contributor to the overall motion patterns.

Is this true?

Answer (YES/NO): NO